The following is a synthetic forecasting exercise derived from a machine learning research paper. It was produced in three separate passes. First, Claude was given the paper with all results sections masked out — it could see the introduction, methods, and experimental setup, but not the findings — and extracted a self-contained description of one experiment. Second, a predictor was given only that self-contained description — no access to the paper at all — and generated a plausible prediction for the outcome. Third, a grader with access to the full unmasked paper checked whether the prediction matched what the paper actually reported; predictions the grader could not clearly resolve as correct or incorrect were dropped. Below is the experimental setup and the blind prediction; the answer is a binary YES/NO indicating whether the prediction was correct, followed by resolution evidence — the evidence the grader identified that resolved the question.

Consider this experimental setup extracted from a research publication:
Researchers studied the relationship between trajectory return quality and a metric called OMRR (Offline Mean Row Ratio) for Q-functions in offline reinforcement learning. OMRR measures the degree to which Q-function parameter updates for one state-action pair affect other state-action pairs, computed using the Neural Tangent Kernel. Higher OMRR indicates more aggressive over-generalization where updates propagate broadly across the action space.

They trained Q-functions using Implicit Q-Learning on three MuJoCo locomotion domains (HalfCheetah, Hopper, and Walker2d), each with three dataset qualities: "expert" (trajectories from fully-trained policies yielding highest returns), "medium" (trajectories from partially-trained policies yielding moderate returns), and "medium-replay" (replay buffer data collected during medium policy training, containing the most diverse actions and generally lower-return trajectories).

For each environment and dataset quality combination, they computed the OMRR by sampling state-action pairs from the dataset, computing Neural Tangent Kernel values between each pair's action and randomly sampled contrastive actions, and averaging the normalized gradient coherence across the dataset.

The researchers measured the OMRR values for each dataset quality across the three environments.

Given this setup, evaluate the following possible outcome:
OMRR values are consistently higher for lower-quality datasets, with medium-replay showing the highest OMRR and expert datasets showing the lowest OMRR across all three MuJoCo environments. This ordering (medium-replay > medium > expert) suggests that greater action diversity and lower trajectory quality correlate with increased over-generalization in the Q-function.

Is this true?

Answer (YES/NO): NO